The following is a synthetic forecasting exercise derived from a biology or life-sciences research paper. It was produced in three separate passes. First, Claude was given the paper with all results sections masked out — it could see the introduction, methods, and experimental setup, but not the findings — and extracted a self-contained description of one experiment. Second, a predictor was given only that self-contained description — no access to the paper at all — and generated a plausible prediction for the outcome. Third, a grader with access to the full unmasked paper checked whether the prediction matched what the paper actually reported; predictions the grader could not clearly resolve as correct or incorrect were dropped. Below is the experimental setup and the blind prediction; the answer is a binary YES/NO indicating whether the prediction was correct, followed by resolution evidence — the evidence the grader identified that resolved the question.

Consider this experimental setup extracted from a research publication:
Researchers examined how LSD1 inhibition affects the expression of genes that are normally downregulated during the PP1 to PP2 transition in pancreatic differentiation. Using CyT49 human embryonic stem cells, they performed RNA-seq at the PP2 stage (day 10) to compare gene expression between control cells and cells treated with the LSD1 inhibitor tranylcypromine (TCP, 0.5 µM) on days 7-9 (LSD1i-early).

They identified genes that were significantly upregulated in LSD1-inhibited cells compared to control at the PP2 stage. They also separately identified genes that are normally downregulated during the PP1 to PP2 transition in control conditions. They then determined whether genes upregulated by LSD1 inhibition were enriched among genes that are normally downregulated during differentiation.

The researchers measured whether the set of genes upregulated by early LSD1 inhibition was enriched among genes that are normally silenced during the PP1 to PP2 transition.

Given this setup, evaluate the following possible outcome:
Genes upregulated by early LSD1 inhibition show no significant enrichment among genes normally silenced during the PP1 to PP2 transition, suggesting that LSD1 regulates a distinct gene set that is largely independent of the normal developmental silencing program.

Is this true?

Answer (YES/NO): NO